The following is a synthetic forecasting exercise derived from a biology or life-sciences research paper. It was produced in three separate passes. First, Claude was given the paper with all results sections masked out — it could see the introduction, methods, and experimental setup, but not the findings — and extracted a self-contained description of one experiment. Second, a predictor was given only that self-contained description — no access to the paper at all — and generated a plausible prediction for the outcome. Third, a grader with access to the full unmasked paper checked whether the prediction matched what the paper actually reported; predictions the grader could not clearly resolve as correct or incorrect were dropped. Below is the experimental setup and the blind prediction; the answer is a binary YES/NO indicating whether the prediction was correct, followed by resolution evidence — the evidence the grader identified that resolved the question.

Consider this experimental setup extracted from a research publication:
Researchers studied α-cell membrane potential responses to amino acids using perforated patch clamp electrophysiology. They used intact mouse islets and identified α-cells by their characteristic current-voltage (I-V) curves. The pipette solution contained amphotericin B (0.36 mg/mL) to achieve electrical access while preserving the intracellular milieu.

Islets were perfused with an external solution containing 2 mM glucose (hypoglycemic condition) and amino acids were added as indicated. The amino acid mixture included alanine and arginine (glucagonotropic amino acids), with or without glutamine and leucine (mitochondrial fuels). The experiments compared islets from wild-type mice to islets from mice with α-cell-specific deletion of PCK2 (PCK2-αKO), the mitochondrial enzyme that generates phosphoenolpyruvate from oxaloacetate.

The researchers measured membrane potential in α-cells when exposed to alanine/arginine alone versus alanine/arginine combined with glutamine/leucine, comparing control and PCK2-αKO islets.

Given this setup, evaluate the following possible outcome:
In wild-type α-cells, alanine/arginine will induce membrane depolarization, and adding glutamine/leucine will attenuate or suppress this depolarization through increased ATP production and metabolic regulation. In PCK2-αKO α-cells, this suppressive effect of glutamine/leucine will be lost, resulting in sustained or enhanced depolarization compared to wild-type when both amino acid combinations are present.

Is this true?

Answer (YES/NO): YES